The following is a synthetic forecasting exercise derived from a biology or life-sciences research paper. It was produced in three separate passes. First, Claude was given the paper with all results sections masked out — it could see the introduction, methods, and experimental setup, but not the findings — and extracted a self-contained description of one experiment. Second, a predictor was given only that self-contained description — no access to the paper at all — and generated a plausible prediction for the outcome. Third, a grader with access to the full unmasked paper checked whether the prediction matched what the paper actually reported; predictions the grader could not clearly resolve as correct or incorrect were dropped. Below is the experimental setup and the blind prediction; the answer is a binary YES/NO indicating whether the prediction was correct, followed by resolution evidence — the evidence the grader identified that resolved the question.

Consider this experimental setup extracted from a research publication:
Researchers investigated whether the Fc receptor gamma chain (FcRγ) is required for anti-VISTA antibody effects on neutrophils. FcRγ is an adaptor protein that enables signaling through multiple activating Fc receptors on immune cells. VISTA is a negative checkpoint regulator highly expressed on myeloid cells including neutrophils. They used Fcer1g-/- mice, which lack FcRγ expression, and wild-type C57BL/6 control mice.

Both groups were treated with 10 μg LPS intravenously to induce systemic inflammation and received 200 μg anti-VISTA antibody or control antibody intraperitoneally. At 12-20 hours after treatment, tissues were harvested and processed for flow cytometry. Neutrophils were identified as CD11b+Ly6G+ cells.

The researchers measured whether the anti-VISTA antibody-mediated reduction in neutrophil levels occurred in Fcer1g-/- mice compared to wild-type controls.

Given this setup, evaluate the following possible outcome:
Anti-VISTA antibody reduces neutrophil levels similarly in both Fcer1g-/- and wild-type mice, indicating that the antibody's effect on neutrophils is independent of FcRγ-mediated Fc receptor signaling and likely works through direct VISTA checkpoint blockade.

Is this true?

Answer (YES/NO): NO